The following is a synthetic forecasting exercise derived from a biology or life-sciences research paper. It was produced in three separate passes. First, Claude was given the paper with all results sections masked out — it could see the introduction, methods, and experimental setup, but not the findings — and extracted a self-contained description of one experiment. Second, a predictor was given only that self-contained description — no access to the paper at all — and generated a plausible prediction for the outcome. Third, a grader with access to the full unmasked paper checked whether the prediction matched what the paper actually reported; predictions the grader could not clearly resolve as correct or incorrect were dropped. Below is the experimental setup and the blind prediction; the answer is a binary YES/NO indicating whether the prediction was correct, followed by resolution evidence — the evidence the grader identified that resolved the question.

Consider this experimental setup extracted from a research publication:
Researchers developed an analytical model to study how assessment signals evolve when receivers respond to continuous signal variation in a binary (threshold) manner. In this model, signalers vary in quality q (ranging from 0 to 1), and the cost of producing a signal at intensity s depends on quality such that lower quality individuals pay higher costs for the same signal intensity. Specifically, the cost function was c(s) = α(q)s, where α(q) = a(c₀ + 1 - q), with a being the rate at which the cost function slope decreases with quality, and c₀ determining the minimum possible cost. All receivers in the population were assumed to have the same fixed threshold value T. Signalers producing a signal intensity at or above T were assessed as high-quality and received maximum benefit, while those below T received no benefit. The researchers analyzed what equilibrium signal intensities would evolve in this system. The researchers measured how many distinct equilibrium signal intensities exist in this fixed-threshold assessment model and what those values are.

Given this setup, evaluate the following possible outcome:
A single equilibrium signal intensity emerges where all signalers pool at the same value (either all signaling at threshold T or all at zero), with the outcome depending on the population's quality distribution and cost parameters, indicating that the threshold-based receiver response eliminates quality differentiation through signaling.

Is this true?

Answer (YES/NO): NO